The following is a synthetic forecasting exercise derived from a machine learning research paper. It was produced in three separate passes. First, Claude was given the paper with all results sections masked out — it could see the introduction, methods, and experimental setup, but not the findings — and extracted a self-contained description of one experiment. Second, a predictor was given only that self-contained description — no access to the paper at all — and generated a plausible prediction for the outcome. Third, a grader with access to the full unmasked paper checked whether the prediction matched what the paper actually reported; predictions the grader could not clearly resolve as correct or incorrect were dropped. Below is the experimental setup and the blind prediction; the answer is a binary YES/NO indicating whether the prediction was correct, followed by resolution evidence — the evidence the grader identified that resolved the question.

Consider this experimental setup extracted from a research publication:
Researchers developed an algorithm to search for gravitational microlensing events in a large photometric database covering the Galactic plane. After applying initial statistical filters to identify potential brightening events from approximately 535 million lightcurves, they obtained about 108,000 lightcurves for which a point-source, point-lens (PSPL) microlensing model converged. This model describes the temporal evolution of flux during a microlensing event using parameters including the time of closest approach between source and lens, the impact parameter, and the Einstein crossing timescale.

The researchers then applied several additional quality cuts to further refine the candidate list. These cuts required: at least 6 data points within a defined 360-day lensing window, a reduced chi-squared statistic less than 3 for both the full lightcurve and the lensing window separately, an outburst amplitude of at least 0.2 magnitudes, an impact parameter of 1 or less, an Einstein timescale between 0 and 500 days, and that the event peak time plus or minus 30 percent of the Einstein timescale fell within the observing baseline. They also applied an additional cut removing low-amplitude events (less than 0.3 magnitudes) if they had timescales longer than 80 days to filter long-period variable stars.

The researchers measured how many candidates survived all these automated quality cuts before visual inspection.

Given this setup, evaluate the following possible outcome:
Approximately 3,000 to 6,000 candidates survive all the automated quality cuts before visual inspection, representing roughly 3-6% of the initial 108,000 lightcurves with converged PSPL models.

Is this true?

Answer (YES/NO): NO